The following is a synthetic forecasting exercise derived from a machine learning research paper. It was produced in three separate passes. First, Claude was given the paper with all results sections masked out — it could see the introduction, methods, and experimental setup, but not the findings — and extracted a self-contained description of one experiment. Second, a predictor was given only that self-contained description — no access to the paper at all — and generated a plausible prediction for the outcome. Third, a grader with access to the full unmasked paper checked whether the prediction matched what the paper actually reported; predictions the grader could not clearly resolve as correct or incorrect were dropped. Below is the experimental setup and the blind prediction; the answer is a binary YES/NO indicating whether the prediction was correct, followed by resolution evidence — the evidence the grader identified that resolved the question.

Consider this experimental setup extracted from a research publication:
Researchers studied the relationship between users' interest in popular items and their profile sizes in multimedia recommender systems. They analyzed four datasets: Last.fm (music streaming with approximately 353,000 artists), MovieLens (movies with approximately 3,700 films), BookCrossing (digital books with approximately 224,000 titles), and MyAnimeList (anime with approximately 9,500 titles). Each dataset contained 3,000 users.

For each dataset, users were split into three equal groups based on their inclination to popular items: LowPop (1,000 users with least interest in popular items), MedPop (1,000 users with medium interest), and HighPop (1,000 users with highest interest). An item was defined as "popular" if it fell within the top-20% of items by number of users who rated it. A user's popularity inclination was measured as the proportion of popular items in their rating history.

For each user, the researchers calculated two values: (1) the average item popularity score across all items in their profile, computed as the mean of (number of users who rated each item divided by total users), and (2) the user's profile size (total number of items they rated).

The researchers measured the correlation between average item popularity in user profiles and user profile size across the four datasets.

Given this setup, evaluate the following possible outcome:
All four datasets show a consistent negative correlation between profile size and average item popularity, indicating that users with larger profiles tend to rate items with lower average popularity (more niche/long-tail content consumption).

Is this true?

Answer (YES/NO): YES